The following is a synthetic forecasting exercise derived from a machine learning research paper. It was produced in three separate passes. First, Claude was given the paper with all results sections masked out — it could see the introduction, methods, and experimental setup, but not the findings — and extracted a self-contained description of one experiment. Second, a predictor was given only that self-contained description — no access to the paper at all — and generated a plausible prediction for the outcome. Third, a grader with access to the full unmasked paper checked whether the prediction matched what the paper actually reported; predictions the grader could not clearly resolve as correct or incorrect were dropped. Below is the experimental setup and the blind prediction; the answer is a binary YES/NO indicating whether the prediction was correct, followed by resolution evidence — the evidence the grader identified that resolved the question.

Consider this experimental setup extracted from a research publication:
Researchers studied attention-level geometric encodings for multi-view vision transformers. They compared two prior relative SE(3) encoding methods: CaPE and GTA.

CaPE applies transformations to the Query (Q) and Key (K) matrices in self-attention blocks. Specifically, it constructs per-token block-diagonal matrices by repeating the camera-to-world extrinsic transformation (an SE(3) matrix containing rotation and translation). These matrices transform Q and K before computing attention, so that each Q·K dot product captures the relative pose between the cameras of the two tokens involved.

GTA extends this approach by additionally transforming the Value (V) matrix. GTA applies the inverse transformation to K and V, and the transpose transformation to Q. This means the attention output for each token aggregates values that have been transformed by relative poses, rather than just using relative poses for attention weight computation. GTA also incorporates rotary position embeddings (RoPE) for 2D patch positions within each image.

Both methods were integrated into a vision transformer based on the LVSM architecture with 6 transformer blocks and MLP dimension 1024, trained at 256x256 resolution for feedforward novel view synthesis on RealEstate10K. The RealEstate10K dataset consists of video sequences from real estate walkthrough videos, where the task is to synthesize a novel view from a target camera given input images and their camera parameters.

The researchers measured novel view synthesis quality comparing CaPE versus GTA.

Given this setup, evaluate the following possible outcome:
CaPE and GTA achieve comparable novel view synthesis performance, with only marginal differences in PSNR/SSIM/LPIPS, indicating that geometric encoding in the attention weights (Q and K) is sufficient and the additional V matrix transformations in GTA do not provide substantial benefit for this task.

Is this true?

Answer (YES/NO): NO